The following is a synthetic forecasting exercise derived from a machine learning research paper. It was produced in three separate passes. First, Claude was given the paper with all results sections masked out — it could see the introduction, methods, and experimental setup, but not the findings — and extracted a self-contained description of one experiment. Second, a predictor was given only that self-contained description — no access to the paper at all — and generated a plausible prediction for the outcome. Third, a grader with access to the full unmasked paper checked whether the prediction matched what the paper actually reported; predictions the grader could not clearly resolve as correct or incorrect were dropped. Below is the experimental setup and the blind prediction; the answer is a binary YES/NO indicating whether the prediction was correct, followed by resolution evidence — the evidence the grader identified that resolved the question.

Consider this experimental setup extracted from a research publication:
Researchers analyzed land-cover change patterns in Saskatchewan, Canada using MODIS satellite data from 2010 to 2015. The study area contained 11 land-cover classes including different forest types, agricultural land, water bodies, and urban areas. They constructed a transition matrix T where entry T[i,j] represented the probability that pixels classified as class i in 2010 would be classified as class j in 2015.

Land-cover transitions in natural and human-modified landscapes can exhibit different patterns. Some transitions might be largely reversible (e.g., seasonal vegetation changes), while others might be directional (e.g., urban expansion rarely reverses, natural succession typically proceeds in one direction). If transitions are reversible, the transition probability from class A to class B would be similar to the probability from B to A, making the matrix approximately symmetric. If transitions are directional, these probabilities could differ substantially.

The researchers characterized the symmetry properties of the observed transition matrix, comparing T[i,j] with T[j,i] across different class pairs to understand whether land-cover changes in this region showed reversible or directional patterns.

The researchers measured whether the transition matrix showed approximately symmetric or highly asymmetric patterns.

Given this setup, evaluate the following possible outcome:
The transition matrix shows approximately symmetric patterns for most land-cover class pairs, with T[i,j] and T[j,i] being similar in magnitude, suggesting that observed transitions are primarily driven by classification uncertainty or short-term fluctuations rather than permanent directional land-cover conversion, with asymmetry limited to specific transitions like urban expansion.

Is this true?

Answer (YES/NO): NO